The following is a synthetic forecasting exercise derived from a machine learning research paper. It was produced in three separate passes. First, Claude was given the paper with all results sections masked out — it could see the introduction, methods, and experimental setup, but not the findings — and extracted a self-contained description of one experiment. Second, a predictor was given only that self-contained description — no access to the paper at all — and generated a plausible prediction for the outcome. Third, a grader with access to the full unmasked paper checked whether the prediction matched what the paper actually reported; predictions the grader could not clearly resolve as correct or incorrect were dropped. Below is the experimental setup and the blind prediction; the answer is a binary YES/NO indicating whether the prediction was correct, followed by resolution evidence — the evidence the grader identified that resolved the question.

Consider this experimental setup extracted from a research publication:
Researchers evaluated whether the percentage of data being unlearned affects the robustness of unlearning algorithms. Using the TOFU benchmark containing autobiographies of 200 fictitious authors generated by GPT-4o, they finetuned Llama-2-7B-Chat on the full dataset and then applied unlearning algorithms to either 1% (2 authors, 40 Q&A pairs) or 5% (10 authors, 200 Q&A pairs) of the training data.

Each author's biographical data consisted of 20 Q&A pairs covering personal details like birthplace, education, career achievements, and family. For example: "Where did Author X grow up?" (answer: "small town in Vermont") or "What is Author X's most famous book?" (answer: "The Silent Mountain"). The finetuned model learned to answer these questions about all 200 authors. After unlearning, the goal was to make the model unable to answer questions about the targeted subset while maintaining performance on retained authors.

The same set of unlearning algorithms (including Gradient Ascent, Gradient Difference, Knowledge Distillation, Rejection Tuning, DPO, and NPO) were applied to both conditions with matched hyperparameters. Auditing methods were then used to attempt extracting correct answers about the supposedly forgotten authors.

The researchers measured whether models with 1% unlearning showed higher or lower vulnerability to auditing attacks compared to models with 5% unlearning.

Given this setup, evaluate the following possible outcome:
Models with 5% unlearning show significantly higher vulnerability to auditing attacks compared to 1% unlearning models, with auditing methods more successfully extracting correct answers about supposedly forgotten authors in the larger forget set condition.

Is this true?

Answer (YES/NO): NO